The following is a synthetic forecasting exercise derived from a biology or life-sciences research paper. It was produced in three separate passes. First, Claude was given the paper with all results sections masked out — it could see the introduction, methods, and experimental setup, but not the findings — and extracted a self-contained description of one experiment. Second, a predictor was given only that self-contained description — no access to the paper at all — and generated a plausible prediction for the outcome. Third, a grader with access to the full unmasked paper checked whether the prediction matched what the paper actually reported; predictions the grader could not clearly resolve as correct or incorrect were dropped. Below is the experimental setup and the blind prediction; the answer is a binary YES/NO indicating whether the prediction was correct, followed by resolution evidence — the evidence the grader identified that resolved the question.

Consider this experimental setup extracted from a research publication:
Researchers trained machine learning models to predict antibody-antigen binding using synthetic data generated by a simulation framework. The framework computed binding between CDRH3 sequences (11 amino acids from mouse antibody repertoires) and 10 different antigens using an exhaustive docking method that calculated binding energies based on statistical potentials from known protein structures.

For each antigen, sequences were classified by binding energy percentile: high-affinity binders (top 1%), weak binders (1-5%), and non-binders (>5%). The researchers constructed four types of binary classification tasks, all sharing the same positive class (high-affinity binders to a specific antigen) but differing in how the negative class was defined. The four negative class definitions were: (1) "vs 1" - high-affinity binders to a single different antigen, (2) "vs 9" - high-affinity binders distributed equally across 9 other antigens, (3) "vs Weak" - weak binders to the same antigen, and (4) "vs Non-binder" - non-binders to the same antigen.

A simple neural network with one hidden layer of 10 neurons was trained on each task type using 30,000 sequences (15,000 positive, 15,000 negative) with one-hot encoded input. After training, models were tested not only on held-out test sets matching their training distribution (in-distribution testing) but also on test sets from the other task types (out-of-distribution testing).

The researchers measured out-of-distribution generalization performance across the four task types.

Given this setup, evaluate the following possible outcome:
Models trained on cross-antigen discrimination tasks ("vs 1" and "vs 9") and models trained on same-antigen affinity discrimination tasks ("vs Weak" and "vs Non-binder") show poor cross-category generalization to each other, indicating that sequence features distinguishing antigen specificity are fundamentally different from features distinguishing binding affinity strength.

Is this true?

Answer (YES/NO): NO